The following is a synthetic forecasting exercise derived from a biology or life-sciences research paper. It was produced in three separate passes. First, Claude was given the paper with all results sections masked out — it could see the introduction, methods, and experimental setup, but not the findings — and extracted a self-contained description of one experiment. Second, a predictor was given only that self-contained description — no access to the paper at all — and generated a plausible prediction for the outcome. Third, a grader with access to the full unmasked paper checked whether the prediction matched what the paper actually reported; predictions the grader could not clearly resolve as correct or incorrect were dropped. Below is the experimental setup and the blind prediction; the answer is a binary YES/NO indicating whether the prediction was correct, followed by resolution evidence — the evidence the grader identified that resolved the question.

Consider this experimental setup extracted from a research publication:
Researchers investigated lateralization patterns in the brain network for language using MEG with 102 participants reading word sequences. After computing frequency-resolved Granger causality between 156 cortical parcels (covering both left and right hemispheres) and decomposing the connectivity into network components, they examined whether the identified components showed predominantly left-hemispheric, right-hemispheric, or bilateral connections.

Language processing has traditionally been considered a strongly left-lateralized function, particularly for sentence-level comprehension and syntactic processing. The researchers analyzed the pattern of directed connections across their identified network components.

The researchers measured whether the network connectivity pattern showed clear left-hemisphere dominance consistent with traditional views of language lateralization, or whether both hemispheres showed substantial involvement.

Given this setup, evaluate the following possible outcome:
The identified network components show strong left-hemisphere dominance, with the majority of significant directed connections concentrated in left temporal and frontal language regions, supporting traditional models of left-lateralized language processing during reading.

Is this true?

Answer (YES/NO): NO